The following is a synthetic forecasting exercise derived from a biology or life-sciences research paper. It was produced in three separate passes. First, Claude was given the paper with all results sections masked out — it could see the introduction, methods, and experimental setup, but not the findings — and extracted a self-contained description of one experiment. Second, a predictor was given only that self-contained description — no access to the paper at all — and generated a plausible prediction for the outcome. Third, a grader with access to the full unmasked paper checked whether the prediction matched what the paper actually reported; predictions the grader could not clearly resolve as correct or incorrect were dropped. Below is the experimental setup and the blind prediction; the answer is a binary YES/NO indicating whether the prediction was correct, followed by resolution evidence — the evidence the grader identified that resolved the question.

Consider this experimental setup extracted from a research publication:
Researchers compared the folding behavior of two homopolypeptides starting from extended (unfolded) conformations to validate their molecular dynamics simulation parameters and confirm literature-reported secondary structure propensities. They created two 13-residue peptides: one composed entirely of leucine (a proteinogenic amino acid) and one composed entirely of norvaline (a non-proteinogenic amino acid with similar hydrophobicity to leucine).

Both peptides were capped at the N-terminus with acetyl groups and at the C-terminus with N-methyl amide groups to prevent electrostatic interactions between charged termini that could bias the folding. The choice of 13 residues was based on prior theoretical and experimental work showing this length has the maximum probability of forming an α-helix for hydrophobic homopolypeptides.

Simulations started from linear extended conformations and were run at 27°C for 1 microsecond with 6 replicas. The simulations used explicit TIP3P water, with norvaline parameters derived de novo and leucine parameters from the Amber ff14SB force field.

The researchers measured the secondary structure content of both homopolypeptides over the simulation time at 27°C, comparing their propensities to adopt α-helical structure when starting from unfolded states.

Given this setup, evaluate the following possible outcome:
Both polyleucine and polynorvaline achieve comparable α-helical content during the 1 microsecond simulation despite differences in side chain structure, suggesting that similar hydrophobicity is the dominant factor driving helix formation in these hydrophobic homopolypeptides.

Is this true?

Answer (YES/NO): NO